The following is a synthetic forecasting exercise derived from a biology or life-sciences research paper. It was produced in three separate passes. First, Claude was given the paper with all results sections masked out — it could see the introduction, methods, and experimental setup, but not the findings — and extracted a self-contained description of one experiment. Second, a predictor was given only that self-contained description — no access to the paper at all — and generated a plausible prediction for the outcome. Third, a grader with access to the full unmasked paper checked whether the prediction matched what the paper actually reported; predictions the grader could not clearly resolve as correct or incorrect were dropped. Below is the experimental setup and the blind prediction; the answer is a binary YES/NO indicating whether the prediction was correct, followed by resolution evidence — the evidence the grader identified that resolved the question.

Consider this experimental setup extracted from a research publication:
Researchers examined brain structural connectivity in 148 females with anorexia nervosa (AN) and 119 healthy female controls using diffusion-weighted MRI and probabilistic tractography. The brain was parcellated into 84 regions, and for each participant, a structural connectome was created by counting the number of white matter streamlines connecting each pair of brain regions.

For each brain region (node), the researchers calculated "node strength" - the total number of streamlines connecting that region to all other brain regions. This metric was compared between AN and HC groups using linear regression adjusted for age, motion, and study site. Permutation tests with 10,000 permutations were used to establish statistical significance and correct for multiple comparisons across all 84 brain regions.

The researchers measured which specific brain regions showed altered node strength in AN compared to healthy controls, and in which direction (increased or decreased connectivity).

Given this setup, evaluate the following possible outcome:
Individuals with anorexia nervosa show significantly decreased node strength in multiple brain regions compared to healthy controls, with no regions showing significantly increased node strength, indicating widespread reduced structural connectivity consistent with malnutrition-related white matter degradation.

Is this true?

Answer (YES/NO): NO